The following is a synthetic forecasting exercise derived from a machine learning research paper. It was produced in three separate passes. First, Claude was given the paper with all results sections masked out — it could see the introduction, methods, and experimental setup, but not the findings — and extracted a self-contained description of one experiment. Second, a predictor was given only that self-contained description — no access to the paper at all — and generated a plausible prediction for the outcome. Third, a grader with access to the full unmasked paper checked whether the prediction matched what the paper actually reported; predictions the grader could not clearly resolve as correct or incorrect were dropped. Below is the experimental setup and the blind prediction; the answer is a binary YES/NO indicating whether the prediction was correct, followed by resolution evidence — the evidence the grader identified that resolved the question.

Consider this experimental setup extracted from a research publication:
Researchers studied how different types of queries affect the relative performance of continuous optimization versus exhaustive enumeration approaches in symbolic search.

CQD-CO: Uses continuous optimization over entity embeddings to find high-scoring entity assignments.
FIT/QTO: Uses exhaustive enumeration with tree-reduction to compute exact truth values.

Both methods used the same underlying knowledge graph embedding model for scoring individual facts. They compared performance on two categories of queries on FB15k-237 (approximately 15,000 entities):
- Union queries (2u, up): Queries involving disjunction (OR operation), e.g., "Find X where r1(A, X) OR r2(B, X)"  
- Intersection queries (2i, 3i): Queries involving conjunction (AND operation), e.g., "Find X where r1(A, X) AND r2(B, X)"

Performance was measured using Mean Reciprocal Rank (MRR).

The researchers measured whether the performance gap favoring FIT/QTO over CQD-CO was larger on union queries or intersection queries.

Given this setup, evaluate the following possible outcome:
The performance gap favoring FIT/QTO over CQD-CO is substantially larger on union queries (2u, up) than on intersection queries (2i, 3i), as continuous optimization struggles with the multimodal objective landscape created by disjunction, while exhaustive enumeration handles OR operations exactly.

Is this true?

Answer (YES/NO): NO